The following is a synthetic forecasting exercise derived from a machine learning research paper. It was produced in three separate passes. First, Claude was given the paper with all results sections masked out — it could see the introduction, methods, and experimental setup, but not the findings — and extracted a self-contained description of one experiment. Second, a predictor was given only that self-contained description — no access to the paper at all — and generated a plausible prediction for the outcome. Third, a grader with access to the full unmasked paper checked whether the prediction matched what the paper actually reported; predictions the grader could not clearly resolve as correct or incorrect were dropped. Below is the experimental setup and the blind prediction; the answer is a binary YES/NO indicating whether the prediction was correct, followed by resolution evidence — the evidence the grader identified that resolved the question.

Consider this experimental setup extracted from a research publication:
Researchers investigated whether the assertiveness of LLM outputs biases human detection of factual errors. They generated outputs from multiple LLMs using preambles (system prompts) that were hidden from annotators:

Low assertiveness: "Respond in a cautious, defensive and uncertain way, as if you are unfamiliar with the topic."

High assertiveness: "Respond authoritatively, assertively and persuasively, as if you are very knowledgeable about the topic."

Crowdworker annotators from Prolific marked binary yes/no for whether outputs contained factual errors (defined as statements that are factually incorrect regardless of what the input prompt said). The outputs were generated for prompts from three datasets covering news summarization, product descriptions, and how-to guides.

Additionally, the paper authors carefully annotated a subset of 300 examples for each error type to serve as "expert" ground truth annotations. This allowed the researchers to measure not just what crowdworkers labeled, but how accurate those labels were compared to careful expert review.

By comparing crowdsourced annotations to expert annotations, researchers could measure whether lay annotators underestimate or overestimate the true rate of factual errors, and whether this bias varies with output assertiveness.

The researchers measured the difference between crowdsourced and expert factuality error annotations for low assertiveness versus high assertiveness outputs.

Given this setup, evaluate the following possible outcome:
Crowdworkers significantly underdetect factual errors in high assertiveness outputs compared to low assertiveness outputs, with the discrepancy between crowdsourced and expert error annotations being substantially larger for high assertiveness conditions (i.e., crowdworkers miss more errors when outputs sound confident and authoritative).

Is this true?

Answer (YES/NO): YES